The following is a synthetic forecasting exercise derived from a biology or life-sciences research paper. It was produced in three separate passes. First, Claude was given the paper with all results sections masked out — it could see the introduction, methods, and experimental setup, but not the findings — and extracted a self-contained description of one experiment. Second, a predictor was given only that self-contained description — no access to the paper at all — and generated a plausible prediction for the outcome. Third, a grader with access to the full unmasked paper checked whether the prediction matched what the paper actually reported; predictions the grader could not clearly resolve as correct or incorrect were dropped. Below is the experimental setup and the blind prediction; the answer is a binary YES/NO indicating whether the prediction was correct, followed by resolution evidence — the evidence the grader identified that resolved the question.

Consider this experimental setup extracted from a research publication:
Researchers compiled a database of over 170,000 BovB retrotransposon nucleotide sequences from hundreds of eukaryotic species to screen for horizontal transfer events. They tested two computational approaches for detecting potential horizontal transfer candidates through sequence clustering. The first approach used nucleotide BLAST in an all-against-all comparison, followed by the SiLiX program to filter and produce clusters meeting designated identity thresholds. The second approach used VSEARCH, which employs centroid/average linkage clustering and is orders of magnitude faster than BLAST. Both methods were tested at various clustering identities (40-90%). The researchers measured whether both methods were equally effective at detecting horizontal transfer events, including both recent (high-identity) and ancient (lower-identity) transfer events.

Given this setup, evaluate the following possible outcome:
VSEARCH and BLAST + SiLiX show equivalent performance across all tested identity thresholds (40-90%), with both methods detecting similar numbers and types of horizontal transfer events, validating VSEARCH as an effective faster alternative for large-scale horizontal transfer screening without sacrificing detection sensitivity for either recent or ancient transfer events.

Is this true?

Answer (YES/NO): NO